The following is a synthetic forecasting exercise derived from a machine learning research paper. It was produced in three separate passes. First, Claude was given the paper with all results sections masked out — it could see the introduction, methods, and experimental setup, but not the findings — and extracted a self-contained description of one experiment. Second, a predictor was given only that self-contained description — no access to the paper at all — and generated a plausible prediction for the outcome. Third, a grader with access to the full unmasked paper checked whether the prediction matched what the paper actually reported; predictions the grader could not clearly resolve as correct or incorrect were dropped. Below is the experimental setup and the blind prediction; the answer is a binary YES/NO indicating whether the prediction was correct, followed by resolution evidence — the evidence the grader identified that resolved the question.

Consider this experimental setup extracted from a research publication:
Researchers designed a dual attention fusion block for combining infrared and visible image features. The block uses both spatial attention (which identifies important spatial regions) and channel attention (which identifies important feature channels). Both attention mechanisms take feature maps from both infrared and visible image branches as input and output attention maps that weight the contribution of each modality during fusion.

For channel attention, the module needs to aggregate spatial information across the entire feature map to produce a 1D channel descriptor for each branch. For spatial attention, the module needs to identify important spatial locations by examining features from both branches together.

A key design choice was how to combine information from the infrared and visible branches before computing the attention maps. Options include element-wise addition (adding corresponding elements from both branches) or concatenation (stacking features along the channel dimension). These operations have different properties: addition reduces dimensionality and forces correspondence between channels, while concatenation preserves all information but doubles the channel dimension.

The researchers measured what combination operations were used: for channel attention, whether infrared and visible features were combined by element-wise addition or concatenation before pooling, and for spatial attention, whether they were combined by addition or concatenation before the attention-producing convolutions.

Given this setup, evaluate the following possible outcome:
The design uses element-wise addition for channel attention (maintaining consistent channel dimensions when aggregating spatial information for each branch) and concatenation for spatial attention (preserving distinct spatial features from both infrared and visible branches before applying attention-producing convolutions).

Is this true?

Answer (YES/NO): YES